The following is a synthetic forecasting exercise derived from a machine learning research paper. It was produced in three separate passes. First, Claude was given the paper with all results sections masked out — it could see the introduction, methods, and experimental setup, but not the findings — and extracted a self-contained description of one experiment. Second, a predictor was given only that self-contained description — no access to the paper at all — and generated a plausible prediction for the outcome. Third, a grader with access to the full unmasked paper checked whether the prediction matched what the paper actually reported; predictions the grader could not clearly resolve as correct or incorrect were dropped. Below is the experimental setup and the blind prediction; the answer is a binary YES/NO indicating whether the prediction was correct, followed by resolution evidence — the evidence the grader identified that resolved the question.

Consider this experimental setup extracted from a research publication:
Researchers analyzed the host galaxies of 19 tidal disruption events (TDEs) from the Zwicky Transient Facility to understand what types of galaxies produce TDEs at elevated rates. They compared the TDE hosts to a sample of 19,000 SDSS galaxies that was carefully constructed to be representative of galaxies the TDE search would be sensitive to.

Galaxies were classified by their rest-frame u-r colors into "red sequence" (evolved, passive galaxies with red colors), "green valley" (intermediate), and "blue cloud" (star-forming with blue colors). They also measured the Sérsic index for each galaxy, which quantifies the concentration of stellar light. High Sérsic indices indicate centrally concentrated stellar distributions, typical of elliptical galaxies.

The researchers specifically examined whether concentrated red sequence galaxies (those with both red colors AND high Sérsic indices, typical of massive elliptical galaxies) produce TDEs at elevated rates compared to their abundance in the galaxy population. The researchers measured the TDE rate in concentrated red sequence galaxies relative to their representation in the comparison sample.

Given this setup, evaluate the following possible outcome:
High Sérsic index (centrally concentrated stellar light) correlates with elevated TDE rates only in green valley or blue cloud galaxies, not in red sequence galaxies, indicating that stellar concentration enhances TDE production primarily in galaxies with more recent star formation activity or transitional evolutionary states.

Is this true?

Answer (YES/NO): YES